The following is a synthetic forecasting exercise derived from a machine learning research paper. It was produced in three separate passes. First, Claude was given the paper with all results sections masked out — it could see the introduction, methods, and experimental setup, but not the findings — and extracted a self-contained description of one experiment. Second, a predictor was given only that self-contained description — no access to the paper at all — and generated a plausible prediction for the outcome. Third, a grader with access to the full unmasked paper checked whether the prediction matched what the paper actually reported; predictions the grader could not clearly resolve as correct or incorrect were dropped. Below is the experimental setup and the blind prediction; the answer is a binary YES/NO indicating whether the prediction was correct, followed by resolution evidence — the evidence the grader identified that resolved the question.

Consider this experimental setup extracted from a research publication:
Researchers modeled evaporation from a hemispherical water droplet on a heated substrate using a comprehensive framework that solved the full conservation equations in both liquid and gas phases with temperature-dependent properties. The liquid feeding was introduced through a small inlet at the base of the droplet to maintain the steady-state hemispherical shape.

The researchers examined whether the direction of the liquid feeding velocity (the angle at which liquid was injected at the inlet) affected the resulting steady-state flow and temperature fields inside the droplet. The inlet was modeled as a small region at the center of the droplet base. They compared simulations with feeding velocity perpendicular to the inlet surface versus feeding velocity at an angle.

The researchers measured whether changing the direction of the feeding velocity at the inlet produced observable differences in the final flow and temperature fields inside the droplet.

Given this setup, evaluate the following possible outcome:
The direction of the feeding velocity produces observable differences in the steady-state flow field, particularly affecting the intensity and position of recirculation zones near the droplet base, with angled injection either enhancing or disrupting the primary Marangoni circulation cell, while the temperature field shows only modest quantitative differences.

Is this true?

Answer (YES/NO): NO